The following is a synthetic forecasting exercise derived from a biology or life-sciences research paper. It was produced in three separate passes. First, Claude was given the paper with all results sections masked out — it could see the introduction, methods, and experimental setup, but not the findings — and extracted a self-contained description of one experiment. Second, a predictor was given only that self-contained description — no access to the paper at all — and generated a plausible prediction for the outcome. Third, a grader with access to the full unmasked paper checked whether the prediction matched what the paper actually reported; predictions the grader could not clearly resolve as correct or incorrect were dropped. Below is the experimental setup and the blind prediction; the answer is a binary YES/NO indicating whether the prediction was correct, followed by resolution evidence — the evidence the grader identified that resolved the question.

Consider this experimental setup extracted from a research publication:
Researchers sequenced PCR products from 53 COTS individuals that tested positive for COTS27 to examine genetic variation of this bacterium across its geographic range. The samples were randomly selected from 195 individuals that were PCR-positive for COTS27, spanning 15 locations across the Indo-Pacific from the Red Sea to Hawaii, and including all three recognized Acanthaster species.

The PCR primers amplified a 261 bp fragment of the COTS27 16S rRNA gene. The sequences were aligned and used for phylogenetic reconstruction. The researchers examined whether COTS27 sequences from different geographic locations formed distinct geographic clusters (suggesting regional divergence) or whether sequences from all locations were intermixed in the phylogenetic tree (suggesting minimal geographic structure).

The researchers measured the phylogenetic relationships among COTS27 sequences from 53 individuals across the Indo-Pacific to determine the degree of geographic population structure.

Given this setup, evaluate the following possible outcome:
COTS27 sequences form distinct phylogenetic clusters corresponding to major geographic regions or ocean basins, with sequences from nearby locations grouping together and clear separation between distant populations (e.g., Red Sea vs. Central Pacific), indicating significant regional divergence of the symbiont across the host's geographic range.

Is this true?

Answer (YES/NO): NO